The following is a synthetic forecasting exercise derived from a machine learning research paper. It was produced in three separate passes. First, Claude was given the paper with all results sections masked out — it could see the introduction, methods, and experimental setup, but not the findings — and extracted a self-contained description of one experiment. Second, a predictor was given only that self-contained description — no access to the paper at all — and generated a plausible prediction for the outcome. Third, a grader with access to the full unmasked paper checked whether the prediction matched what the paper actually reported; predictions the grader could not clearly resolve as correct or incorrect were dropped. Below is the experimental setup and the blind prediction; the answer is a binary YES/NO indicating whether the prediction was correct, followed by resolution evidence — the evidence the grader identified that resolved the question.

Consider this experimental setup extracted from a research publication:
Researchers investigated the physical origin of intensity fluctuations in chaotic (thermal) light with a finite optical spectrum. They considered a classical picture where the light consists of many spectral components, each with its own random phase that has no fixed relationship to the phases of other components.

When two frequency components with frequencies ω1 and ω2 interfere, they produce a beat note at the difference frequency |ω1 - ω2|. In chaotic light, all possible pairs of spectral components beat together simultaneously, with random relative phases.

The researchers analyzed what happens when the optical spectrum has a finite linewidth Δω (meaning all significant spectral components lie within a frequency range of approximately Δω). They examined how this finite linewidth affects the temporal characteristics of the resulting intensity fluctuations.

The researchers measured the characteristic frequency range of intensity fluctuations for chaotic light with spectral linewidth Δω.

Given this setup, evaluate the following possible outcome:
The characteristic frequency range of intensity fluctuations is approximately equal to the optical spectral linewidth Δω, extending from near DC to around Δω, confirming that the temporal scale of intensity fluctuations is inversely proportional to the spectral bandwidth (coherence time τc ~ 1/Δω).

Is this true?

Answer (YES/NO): YES